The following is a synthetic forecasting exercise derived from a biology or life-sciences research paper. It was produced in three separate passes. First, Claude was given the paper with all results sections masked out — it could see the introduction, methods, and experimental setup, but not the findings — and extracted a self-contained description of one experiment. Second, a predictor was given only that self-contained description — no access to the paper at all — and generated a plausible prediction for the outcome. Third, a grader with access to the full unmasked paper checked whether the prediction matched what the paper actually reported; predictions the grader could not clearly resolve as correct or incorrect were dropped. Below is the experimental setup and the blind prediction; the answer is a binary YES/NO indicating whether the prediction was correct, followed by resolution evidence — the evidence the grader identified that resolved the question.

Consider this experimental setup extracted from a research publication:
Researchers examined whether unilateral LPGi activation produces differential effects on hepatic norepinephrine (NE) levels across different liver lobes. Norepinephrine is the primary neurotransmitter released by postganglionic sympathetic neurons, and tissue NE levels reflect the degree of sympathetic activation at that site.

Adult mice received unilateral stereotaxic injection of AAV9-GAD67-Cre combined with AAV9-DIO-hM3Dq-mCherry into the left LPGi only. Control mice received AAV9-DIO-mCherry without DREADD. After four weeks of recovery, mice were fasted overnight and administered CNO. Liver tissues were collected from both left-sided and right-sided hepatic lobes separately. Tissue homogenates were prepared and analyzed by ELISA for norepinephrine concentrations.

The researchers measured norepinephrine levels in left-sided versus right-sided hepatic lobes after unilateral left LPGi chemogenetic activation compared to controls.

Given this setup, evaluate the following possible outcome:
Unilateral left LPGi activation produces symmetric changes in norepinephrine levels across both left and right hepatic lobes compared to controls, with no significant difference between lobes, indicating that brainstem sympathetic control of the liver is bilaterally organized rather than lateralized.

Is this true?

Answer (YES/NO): NO